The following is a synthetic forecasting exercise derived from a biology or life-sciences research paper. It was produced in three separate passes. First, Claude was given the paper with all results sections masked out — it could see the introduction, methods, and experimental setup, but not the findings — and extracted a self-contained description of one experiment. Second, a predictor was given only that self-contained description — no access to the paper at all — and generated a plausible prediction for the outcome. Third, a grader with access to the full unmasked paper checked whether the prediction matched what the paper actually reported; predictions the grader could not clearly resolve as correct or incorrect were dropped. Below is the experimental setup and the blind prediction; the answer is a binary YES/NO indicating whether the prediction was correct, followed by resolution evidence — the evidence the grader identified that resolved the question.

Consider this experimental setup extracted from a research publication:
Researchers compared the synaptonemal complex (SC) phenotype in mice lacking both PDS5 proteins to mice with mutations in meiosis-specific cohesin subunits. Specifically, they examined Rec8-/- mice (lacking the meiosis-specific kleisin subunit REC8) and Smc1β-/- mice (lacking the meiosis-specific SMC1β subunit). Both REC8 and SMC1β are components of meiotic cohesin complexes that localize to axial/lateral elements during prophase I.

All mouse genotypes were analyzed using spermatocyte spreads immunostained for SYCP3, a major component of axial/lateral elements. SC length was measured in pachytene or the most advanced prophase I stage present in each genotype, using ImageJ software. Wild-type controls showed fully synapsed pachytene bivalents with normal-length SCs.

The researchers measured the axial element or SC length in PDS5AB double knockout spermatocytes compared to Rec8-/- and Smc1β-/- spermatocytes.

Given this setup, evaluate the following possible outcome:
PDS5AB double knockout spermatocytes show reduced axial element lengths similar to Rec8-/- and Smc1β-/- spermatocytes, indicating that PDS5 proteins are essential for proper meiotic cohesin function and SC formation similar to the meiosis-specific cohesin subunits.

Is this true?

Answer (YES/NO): YES